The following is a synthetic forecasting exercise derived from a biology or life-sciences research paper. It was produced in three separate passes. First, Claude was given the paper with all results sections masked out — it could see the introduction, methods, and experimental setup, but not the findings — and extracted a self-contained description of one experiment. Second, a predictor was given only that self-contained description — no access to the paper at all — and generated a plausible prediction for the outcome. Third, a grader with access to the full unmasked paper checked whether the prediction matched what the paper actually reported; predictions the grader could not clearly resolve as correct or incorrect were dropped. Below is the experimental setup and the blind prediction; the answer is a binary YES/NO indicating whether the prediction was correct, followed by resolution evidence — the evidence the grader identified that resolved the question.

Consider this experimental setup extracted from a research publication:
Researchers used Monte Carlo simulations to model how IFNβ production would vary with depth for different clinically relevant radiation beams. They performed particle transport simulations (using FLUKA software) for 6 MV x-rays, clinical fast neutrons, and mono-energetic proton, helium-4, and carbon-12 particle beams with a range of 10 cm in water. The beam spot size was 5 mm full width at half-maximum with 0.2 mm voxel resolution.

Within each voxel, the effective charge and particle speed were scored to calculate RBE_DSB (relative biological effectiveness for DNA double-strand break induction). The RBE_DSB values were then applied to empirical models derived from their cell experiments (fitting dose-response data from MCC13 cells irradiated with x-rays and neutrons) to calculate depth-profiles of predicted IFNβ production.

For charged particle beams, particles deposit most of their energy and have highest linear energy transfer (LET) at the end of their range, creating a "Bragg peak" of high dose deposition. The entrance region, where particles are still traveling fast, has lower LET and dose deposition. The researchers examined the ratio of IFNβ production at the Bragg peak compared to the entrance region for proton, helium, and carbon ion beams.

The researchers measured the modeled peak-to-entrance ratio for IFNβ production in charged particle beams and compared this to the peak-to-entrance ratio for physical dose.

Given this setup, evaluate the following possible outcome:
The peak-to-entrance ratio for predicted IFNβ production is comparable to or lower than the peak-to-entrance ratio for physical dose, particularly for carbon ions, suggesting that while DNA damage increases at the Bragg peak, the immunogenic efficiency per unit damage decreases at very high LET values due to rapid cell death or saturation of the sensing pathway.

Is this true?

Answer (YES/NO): NO